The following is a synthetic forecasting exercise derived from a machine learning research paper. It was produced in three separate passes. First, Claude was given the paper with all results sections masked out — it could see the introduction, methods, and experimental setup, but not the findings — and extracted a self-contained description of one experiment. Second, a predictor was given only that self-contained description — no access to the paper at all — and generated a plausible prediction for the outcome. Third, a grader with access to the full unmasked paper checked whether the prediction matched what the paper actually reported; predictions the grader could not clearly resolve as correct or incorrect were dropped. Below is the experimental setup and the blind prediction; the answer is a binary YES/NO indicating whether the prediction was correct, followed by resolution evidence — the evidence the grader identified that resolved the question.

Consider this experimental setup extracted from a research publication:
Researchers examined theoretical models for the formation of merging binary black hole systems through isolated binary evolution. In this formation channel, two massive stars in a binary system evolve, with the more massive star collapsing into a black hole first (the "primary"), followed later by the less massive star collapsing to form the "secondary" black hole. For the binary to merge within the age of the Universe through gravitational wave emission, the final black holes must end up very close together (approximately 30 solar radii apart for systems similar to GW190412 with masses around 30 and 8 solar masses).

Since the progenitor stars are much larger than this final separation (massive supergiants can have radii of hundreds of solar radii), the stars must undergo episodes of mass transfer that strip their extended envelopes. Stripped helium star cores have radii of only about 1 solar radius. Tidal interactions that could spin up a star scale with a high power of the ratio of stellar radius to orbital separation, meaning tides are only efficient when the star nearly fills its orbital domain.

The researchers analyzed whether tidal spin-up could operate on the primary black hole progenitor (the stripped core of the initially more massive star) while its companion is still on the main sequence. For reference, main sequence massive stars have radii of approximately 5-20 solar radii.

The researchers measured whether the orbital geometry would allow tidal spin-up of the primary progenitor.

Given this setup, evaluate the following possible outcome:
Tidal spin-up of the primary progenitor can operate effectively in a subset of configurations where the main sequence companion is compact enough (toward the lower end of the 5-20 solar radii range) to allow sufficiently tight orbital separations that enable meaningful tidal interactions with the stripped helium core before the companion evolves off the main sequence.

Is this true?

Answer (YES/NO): NO